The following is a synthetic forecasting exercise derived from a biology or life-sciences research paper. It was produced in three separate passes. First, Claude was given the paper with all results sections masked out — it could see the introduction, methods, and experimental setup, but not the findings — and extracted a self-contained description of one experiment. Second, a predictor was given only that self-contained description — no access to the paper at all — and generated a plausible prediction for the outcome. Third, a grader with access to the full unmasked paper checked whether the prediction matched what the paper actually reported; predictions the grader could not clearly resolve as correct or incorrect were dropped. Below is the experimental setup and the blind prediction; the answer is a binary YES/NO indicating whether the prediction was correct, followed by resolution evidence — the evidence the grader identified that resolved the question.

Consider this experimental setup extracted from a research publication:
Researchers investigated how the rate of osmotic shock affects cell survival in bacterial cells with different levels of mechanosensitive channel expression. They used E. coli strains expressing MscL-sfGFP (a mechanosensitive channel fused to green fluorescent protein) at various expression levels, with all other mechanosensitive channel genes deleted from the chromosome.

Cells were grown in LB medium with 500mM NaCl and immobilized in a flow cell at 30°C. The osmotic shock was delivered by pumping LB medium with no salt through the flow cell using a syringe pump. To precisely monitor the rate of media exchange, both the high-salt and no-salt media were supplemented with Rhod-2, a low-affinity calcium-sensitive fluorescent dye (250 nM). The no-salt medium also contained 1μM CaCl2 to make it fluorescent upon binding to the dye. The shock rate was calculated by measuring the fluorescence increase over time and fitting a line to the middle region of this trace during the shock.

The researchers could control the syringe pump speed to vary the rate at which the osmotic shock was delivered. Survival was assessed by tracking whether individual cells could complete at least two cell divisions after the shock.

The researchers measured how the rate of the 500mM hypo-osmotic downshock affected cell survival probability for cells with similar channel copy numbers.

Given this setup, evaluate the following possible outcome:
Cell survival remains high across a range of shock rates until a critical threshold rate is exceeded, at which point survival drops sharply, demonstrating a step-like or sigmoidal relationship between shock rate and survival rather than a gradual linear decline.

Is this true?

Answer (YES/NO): NO